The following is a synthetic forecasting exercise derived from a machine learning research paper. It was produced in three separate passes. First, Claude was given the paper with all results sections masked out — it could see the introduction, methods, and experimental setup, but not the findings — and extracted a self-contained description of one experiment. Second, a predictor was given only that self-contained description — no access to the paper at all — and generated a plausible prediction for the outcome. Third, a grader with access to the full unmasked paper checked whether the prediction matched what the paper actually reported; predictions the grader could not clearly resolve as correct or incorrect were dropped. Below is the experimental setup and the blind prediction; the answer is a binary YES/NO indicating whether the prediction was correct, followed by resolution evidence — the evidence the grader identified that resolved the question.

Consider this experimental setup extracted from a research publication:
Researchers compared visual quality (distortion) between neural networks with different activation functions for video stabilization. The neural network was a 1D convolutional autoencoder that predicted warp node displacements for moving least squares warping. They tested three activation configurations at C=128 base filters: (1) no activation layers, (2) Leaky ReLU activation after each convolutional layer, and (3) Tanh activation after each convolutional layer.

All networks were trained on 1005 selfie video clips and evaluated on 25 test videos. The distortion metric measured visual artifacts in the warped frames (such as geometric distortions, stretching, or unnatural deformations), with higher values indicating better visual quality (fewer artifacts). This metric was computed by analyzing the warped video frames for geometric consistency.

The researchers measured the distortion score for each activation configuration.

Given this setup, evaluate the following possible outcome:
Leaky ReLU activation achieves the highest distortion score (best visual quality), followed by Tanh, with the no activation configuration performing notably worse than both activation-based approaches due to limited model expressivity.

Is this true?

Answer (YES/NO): NO